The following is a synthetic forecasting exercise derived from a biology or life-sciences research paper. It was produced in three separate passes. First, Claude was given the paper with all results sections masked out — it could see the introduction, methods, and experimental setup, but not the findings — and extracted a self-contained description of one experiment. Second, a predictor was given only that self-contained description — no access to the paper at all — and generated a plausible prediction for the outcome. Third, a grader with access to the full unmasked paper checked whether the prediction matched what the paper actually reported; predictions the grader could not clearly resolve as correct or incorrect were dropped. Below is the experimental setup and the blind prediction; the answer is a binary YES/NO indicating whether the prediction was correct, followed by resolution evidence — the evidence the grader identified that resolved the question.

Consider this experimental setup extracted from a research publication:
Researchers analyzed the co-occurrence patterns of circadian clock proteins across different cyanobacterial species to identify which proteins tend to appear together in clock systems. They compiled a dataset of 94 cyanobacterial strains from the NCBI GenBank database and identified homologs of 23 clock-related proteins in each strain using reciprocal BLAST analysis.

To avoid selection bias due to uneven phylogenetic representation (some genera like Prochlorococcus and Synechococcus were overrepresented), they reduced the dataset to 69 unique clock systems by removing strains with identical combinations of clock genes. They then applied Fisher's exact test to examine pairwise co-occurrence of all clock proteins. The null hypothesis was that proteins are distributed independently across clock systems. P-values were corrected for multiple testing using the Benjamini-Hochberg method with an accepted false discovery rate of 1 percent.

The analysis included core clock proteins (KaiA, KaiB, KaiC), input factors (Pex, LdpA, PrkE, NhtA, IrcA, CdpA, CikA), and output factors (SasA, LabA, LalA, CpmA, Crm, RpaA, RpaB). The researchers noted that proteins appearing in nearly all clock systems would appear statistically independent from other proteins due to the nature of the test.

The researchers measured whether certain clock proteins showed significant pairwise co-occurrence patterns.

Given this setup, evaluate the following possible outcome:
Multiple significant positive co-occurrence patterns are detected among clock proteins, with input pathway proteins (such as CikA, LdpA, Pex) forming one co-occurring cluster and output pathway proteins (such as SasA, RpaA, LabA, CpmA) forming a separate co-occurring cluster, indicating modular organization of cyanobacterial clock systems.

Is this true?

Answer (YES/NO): NO